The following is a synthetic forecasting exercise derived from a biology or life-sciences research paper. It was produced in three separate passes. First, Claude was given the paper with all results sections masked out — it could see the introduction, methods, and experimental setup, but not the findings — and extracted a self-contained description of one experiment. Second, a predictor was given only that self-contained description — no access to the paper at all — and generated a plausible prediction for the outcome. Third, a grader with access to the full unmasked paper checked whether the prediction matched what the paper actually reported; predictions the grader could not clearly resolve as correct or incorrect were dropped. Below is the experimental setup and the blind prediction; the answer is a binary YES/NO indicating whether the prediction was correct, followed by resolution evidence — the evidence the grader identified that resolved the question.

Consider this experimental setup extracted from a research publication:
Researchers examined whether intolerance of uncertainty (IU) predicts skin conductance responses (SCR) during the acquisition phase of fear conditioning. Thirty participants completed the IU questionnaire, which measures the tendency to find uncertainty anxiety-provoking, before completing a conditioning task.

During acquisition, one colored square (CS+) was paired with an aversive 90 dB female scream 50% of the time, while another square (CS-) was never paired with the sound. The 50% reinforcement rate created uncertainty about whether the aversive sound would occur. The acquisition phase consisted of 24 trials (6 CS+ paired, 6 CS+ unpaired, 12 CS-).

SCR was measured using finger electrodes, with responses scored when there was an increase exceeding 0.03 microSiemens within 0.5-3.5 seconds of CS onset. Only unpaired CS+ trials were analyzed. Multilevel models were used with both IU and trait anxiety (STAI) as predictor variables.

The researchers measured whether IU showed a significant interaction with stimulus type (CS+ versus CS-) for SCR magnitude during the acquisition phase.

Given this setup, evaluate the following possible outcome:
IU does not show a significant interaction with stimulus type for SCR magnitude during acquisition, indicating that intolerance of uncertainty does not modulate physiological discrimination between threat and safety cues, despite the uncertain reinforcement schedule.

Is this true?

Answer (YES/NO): YES